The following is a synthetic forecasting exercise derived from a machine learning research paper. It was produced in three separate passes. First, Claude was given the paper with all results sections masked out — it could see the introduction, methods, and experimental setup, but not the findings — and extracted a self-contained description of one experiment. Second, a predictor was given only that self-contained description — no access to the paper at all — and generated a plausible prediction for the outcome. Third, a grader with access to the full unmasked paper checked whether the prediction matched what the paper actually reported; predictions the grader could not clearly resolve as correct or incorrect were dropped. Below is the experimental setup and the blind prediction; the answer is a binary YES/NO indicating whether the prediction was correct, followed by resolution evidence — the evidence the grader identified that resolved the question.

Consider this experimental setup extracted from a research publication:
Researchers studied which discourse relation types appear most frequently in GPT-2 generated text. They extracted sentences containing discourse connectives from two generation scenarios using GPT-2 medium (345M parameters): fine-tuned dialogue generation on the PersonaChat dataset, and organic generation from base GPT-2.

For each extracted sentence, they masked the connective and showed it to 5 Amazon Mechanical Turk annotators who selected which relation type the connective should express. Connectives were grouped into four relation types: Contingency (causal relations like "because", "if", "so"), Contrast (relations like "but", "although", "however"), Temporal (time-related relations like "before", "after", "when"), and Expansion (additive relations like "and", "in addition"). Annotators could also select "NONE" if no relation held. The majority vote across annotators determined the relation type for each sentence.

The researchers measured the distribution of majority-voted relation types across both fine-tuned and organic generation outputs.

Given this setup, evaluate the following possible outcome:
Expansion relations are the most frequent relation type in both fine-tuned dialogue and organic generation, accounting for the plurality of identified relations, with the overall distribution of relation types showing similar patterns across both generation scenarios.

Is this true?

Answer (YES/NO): YES